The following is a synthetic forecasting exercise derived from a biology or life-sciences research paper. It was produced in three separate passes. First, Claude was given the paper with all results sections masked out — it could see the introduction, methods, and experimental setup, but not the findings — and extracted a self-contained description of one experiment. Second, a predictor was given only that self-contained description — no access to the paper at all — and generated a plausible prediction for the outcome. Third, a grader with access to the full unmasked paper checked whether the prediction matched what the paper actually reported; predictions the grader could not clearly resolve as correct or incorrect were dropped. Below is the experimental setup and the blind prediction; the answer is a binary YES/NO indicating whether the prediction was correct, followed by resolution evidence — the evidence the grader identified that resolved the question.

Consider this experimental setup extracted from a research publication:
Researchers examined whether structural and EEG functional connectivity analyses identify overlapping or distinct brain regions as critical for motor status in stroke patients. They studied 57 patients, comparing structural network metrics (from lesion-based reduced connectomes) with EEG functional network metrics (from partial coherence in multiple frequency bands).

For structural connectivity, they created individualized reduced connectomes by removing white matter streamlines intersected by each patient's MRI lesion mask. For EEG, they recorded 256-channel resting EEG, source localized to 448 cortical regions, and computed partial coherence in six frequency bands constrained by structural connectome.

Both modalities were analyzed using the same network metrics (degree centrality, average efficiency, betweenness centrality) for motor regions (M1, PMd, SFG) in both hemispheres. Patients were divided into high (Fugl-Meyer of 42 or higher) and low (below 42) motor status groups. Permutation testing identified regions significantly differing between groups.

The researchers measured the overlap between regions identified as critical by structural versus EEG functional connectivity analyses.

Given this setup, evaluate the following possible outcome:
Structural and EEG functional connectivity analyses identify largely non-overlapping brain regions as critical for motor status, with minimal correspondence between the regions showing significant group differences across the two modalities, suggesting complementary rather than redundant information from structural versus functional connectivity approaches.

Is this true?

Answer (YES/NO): NO